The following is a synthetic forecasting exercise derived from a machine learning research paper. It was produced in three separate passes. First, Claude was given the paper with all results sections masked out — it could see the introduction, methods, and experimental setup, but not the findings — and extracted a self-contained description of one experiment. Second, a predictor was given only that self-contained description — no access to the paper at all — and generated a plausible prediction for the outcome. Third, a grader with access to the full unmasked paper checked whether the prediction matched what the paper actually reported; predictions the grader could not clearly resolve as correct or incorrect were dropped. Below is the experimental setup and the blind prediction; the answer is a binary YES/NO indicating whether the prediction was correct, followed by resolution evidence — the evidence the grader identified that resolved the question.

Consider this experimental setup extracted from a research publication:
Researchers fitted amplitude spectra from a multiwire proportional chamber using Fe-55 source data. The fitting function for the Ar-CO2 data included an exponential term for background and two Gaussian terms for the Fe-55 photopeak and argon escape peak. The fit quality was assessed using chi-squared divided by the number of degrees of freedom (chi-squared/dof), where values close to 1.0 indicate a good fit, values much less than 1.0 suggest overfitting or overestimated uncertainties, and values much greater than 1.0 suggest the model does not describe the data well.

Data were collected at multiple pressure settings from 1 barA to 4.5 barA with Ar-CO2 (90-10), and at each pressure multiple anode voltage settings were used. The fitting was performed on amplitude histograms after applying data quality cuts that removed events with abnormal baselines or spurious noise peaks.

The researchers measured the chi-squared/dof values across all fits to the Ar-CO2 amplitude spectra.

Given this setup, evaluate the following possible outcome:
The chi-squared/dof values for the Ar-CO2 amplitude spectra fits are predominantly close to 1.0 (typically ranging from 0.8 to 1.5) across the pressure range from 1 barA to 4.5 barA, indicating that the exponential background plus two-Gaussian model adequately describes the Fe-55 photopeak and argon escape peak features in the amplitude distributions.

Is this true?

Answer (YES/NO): NO